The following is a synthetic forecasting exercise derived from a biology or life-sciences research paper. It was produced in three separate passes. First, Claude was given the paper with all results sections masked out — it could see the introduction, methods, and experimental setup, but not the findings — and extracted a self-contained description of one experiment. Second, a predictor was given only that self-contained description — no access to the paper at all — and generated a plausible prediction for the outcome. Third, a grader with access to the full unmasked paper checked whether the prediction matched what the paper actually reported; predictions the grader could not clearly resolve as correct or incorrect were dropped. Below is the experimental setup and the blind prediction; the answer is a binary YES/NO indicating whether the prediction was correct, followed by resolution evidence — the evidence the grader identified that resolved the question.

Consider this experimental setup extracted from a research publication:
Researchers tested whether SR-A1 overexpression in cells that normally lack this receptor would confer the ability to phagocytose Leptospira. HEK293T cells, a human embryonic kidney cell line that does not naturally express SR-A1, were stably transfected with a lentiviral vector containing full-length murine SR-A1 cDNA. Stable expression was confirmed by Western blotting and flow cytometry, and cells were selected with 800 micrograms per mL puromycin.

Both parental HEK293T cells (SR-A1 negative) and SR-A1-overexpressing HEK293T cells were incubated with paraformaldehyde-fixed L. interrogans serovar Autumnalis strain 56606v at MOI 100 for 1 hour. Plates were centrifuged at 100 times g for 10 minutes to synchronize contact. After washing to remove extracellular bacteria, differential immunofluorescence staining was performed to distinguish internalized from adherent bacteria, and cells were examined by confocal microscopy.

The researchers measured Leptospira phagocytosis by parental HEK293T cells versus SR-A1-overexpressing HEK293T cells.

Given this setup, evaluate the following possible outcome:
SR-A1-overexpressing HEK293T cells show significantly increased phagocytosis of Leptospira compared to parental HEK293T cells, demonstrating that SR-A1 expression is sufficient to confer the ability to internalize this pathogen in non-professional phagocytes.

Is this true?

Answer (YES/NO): NO